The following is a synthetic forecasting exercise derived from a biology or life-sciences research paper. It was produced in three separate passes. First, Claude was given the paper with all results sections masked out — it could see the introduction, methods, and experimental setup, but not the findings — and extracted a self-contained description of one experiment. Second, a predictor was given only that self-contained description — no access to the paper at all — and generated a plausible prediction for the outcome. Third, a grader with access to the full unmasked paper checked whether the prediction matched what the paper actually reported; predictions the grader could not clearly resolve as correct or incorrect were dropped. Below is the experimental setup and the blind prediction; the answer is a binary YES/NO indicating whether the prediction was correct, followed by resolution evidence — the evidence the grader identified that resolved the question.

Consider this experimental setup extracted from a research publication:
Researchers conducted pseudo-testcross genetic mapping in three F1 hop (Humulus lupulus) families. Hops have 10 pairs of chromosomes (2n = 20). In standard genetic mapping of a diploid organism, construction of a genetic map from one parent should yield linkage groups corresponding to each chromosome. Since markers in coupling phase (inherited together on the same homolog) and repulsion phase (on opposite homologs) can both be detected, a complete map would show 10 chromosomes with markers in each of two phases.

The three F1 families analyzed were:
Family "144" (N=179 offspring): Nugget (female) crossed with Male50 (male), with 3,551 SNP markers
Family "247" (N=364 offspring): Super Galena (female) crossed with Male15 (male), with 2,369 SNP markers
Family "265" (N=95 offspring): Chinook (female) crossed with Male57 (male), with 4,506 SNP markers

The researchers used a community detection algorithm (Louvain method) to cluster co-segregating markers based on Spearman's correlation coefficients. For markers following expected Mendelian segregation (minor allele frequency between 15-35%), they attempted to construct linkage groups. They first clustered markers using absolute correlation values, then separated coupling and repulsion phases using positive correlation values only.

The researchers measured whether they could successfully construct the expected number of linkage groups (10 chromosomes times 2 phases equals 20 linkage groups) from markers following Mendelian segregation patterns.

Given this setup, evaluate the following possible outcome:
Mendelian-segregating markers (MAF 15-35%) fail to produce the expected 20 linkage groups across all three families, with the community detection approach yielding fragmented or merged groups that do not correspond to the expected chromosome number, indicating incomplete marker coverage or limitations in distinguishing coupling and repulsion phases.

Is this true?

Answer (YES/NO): NO